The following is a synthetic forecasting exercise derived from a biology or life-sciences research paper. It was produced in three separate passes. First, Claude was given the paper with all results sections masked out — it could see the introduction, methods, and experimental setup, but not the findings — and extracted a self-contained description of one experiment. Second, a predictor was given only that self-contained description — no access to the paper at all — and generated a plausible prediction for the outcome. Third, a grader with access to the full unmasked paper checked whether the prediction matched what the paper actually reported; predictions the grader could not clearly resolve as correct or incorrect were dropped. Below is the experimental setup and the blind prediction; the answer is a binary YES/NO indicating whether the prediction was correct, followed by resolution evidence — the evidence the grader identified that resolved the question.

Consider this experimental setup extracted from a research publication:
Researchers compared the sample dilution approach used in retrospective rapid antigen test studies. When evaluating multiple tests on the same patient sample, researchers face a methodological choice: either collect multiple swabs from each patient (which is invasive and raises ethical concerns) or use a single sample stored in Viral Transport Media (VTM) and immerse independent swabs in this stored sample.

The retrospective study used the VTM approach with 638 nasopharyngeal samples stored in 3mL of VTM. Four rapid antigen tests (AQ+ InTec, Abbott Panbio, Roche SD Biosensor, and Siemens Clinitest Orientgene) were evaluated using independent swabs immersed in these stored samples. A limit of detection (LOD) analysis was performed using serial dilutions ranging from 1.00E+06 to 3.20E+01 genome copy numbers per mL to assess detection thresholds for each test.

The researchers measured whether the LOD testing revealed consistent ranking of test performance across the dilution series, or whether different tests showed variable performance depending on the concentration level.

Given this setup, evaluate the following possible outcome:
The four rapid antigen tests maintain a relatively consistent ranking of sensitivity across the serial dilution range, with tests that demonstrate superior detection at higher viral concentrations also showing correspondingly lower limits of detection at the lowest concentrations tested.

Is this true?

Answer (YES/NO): YES